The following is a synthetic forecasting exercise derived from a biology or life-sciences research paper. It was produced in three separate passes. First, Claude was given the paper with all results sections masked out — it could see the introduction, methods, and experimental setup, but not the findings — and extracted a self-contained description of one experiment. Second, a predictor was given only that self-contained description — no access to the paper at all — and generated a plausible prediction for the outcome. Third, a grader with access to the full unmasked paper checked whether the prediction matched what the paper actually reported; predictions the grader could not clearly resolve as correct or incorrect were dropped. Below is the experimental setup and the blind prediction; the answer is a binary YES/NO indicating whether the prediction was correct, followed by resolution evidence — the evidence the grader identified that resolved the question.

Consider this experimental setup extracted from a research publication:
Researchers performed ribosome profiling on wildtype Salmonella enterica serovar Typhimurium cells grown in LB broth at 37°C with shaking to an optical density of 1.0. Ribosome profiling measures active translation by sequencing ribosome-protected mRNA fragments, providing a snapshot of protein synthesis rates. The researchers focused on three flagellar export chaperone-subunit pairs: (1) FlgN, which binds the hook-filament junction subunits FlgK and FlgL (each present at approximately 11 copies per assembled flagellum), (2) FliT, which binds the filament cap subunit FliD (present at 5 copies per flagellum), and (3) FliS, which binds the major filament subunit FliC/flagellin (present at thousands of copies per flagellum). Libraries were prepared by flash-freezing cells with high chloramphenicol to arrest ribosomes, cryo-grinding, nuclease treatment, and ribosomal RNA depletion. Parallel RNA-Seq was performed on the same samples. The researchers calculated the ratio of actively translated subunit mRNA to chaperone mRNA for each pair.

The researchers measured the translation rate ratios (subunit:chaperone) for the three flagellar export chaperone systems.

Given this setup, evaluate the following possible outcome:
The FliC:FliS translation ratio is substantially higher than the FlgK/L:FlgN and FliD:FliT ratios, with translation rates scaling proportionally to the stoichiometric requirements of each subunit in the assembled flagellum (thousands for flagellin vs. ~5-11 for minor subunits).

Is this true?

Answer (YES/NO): NO